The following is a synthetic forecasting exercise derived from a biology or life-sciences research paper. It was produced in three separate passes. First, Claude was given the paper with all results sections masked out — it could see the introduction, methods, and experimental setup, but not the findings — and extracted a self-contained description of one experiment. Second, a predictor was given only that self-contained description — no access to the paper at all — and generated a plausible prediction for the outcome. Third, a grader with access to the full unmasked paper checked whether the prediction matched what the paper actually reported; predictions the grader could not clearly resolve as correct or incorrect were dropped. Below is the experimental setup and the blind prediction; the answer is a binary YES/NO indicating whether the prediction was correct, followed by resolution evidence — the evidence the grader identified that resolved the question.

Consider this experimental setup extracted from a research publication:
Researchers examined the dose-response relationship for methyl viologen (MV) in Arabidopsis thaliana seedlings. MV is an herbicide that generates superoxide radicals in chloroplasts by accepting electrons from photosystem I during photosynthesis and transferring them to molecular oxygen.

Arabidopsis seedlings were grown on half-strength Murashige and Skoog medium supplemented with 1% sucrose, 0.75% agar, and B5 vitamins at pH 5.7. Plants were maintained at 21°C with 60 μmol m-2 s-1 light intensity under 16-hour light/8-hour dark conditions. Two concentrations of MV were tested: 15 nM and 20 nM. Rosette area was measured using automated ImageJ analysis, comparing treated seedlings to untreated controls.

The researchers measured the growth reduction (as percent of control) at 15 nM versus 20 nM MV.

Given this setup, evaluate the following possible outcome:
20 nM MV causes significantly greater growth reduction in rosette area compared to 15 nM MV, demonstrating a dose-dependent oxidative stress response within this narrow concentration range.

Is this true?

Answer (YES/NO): YES